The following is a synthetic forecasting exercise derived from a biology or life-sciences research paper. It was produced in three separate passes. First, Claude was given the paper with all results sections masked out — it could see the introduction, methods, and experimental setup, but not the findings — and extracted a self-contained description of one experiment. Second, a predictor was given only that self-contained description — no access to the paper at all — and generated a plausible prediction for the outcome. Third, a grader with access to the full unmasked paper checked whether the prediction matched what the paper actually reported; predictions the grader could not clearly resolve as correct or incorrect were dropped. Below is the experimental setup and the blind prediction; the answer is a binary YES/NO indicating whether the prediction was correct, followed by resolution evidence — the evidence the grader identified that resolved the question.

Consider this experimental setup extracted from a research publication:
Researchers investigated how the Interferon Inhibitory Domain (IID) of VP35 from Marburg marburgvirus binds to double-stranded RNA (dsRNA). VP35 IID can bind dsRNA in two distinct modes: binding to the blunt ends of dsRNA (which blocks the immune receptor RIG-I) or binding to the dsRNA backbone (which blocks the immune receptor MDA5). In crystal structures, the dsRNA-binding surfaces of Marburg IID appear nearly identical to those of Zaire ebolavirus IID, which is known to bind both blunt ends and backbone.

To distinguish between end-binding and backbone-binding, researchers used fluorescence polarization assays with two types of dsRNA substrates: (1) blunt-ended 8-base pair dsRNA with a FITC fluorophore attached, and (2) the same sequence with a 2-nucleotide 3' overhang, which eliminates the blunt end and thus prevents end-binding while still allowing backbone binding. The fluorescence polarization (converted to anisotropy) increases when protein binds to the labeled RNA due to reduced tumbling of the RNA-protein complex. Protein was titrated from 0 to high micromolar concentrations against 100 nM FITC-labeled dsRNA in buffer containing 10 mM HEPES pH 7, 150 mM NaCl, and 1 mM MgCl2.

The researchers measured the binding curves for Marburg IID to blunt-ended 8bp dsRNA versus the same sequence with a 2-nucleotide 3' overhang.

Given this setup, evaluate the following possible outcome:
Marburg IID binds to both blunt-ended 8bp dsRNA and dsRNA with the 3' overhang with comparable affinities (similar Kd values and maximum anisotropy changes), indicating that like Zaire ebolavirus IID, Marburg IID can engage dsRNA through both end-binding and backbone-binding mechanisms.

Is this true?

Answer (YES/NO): NO